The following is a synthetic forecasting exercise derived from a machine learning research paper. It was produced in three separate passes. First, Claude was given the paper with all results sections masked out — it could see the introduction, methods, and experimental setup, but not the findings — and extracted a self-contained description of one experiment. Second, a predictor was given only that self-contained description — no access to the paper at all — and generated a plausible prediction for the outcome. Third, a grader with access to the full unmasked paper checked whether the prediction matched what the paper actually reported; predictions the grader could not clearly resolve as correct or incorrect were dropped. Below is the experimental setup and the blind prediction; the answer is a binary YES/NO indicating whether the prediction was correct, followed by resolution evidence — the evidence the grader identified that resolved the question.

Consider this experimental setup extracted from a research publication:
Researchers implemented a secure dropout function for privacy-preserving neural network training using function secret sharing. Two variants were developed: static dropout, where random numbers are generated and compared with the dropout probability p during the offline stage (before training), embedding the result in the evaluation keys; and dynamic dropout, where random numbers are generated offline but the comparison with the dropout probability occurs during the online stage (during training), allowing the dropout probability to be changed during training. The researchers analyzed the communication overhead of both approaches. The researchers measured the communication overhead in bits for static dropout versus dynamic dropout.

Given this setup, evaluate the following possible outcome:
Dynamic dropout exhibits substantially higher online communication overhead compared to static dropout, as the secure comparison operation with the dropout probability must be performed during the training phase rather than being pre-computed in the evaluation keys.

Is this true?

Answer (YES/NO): YES